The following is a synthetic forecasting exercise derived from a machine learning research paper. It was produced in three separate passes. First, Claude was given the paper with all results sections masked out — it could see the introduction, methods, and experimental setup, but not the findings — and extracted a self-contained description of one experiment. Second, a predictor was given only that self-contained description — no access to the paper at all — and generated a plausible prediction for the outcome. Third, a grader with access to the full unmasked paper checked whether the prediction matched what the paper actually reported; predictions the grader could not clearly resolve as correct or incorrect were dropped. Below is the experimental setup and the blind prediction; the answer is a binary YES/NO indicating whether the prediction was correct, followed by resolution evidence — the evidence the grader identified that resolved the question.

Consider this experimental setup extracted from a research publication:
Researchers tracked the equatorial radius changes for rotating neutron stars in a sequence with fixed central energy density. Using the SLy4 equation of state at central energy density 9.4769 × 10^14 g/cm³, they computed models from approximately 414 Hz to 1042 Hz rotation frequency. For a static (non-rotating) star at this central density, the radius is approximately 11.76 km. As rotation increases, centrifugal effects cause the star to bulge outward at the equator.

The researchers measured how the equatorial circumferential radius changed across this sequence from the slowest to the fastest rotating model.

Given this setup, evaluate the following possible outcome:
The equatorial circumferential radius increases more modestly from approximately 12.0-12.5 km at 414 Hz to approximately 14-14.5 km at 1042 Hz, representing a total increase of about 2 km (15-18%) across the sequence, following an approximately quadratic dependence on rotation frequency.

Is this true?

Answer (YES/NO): YES